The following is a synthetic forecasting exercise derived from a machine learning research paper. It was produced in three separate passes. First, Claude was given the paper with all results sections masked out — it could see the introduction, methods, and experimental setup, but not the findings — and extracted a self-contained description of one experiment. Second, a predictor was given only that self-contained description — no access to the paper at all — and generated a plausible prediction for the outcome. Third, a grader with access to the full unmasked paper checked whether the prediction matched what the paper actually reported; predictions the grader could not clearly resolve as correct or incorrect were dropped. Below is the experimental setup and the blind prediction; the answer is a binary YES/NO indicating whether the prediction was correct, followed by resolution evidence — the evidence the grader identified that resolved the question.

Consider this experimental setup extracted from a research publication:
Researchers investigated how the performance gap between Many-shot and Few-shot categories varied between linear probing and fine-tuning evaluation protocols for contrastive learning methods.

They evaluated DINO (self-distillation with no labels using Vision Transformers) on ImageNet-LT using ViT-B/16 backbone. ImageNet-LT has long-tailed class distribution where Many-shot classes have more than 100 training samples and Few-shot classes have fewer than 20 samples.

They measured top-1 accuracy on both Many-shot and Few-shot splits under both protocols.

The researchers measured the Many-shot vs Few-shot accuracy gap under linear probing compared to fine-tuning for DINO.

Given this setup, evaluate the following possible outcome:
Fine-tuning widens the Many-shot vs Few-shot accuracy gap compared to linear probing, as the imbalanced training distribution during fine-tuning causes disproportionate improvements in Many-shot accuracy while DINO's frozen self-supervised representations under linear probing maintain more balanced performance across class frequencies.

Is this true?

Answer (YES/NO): YES